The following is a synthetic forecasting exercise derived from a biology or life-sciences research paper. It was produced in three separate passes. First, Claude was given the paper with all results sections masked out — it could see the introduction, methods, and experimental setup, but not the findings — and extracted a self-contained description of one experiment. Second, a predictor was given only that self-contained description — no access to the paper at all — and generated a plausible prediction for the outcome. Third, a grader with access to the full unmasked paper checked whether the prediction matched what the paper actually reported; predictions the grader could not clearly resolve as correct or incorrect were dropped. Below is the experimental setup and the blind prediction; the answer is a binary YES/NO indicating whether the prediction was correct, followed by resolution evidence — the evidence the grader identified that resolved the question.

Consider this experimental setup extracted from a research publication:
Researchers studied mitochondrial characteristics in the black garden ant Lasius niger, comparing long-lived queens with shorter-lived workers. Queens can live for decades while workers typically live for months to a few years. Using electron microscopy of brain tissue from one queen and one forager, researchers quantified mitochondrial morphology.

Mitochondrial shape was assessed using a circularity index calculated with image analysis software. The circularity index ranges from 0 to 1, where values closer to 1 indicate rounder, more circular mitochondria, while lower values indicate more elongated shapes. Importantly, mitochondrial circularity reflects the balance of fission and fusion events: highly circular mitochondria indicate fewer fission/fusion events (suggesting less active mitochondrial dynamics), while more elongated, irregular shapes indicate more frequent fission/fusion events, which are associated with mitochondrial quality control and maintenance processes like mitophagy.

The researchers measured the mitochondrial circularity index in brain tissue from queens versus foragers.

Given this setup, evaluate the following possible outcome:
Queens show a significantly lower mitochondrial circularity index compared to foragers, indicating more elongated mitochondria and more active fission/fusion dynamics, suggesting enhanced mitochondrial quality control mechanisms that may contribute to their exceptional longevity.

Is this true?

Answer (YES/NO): NO